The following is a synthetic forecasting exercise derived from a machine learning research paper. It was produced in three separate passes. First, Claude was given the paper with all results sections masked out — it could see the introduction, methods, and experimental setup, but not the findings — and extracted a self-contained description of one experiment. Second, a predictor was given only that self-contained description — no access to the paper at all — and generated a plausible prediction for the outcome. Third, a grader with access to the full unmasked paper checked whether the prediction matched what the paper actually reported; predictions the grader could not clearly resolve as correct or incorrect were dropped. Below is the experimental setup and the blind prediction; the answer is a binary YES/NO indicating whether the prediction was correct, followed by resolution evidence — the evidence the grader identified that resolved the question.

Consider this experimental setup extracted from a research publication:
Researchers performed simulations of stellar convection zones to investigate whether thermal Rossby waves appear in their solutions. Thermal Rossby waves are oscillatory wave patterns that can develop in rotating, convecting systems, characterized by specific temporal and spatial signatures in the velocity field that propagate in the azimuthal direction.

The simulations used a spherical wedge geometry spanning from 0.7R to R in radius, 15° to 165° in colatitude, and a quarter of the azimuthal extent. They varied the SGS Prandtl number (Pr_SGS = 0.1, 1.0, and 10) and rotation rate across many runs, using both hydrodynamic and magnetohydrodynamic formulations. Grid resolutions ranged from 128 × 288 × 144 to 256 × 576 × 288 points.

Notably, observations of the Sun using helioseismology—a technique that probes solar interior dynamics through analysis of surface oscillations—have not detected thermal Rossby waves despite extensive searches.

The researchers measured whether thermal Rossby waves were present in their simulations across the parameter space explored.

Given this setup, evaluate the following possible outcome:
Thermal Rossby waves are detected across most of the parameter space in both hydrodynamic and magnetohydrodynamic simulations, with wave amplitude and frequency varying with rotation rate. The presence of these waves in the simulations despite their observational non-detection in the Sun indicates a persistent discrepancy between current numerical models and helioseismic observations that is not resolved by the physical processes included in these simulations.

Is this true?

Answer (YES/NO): YES